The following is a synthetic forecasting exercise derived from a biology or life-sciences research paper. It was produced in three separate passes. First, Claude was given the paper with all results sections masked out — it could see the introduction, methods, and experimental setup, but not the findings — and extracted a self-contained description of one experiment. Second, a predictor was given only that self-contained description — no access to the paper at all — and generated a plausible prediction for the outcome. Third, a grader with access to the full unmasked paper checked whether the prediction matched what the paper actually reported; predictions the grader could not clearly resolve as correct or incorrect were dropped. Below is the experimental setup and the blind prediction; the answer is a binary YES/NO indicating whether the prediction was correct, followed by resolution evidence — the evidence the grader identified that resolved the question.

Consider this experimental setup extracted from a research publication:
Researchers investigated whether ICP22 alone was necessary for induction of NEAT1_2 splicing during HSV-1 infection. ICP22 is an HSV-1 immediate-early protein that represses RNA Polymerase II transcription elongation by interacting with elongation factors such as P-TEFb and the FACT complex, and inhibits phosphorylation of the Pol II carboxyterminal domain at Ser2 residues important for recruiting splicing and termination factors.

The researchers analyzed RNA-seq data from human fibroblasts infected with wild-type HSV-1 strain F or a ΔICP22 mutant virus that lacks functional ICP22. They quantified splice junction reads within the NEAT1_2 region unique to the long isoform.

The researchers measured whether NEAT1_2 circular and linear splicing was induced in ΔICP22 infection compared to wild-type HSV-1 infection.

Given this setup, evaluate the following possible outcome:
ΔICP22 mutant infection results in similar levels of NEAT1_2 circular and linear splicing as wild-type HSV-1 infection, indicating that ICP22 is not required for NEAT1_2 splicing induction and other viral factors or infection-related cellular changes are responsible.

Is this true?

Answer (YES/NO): YES